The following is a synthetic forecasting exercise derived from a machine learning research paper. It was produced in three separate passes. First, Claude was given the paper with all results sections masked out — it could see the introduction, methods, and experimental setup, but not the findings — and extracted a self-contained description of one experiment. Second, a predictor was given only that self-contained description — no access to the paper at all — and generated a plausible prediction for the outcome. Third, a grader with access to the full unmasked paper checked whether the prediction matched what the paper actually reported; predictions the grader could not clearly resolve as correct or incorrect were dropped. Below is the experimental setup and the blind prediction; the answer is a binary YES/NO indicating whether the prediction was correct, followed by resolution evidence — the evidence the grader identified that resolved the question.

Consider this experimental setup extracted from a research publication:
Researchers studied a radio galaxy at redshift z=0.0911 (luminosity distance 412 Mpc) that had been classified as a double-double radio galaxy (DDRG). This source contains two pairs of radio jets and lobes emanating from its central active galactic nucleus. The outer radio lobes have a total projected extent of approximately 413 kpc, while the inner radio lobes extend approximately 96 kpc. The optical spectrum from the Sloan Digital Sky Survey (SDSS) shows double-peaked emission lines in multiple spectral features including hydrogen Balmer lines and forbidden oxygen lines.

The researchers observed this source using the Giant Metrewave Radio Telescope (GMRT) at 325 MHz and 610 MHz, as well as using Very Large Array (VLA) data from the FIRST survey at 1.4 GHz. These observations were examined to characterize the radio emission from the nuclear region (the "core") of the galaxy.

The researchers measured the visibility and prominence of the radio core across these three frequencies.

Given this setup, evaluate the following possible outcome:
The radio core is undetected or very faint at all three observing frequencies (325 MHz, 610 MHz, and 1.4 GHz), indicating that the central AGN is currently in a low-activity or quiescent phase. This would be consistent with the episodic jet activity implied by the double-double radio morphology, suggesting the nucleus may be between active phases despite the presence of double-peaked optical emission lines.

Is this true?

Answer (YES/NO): NO